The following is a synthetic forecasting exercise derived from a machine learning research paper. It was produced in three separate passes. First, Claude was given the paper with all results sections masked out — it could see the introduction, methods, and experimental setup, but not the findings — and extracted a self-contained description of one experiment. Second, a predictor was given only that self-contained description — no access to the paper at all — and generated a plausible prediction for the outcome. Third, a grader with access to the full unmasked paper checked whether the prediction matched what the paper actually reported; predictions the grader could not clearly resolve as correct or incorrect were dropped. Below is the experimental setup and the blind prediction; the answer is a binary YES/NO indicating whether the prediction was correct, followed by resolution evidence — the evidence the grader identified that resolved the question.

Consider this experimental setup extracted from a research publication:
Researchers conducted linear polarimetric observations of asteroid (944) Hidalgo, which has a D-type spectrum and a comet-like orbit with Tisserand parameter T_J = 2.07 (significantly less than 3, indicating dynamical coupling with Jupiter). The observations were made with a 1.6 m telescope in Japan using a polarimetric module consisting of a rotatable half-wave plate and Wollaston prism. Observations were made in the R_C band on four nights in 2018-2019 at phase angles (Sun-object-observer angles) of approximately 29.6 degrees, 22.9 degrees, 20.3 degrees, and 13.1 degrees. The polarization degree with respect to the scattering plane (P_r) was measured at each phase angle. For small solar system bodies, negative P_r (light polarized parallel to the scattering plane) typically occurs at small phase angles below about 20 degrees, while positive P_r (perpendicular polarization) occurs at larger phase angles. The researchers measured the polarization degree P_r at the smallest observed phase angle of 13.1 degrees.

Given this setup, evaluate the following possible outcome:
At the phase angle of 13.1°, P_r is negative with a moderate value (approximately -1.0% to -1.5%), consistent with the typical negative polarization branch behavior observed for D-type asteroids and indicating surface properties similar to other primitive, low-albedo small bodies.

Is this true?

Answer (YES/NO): NO